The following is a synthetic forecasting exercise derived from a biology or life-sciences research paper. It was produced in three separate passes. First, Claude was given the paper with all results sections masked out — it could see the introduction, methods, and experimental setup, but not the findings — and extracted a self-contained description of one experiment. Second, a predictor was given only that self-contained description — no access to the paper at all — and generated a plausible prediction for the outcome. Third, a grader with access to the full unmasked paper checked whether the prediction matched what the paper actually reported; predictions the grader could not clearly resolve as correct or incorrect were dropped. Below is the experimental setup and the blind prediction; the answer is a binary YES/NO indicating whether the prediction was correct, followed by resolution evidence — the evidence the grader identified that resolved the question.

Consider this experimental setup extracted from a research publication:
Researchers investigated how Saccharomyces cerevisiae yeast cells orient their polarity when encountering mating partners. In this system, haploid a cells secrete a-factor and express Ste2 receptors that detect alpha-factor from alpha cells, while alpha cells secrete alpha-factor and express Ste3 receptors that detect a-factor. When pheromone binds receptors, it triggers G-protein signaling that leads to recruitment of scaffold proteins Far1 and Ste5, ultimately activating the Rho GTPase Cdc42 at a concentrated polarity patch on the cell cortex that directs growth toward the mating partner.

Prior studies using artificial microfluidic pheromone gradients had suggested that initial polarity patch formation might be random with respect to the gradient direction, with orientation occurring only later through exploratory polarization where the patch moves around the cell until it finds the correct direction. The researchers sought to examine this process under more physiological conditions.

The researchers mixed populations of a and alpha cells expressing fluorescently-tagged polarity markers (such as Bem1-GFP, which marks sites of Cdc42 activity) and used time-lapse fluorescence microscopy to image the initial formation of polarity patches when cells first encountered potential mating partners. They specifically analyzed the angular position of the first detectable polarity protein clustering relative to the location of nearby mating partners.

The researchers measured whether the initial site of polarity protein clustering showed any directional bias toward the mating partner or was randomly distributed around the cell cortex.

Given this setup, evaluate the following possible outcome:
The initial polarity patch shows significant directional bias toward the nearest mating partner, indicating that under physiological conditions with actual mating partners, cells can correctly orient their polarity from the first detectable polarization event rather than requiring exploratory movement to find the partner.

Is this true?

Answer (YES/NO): NO